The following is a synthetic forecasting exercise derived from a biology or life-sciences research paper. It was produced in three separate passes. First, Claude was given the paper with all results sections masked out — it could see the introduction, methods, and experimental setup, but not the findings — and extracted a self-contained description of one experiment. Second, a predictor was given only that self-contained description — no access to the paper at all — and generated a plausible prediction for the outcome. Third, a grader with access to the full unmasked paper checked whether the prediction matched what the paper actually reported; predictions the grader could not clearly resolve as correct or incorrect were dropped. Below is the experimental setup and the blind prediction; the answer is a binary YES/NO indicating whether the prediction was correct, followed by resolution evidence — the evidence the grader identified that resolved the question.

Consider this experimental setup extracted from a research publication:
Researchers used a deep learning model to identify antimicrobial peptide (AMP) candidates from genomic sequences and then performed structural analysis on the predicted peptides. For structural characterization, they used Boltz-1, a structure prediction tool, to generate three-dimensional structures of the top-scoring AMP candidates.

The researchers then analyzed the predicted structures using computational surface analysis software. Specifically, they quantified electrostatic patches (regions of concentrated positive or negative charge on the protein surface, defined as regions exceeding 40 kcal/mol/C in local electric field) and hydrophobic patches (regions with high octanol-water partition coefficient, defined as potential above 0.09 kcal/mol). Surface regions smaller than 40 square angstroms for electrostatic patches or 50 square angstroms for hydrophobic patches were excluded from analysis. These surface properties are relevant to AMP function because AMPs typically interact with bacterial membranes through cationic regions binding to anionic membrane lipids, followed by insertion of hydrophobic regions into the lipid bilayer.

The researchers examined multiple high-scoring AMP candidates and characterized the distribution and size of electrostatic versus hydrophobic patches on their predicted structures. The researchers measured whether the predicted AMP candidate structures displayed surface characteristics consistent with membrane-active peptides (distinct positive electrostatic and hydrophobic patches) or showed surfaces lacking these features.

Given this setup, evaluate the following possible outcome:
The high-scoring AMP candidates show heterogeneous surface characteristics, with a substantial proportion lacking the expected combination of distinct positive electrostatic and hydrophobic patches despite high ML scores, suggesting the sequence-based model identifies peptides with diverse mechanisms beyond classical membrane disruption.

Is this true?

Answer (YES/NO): NO